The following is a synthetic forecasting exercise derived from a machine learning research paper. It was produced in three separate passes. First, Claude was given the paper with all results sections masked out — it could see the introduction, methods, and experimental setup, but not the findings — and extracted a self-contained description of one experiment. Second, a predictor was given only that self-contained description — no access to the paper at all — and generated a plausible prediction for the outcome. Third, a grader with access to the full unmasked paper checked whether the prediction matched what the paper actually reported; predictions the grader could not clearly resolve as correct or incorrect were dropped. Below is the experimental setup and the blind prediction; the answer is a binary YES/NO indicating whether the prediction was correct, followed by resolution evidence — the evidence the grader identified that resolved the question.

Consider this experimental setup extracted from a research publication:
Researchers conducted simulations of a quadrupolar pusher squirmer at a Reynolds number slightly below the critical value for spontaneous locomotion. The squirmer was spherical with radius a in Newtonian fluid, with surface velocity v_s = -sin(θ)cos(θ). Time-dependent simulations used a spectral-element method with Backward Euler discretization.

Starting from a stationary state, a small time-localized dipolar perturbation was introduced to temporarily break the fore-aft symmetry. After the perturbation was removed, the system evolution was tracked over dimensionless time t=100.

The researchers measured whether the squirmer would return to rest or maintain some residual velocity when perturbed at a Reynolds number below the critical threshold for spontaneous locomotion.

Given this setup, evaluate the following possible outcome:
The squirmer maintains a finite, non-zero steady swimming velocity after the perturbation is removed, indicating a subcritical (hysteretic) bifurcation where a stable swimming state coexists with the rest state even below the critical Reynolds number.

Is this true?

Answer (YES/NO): NO